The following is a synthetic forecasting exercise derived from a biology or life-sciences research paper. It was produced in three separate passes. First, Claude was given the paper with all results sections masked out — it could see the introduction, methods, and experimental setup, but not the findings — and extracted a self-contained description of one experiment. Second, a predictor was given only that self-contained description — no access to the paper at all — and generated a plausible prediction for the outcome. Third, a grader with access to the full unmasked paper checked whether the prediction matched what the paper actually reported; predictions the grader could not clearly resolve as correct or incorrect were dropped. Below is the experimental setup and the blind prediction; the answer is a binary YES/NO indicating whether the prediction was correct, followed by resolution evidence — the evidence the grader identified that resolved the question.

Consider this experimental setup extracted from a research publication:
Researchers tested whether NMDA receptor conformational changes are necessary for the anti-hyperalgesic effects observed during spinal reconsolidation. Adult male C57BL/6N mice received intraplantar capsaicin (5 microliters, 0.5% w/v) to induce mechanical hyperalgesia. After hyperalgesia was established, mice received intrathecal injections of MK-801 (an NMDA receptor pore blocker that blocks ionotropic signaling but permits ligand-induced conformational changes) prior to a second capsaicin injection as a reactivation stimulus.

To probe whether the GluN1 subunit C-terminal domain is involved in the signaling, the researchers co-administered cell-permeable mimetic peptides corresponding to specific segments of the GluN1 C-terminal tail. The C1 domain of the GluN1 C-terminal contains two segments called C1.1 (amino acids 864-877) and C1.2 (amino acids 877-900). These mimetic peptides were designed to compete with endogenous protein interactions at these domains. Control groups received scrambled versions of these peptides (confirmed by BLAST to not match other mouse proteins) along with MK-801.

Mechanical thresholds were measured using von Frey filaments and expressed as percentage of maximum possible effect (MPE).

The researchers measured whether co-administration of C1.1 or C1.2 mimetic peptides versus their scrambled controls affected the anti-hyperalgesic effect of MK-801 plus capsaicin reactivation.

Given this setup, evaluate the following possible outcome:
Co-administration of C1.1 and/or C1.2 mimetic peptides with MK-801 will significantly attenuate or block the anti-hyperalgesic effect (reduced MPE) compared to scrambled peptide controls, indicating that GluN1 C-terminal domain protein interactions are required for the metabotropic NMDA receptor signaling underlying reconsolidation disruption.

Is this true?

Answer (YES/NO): YES